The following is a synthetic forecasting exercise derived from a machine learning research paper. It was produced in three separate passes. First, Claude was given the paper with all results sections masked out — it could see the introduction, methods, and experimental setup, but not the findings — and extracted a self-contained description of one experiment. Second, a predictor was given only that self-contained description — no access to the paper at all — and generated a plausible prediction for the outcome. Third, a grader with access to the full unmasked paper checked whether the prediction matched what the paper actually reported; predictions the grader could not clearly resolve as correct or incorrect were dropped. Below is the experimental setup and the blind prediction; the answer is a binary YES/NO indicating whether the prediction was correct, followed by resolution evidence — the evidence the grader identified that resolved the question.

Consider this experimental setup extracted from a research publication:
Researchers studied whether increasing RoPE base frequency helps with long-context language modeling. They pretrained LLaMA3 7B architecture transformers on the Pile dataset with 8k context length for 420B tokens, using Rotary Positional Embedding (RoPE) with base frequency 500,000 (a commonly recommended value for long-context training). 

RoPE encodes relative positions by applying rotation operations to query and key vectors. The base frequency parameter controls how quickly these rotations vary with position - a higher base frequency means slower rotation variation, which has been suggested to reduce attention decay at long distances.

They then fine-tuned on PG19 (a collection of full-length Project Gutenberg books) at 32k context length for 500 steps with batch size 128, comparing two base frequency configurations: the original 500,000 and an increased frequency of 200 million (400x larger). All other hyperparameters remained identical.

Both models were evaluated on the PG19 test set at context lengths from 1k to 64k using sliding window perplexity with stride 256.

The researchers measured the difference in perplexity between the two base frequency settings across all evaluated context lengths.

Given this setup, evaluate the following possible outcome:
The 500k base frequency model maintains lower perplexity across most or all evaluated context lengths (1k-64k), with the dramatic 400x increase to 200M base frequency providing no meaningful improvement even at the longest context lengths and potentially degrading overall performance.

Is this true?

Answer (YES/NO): YES